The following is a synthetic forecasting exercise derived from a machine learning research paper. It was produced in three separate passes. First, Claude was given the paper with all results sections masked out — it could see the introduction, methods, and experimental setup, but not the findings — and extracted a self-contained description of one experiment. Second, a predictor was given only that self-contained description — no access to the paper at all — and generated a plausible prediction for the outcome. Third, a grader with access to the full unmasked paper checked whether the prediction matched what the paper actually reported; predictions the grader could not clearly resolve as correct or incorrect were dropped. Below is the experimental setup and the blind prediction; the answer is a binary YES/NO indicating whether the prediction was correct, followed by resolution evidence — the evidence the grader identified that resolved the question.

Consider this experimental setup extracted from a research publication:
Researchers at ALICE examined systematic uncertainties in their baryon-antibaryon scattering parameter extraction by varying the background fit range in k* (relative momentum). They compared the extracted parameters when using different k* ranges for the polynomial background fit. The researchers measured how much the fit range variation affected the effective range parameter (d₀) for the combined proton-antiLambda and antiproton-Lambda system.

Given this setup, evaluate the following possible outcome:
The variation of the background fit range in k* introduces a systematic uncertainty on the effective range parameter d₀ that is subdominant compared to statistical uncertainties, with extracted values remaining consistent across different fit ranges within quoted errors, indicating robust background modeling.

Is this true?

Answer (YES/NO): NO